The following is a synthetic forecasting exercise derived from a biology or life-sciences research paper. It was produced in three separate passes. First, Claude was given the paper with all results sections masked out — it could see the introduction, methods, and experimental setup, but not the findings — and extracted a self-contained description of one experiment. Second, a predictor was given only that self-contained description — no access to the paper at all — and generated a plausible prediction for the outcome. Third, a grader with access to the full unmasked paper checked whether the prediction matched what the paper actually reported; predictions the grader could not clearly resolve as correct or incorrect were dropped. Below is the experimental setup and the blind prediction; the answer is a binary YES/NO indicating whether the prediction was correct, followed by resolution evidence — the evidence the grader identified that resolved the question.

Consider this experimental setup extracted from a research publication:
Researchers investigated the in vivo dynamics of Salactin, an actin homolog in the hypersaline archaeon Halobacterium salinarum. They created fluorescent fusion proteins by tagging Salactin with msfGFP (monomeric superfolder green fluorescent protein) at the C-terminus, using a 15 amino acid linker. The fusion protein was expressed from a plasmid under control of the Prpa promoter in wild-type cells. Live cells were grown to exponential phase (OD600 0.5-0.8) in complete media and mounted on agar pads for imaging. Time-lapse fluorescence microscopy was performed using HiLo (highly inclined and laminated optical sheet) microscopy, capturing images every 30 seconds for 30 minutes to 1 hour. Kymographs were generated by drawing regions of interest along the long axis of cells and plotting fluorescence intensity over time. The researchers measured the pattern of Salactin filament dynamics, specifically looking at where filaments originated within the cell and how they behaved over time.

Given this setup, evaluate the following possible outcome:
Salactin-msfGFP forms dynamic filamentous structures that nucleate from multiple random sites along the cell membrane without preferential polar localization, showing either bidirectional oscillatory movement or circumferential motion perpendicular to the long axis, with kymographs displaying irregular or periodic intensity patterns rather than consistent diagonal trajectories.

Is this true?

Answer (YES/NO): NO